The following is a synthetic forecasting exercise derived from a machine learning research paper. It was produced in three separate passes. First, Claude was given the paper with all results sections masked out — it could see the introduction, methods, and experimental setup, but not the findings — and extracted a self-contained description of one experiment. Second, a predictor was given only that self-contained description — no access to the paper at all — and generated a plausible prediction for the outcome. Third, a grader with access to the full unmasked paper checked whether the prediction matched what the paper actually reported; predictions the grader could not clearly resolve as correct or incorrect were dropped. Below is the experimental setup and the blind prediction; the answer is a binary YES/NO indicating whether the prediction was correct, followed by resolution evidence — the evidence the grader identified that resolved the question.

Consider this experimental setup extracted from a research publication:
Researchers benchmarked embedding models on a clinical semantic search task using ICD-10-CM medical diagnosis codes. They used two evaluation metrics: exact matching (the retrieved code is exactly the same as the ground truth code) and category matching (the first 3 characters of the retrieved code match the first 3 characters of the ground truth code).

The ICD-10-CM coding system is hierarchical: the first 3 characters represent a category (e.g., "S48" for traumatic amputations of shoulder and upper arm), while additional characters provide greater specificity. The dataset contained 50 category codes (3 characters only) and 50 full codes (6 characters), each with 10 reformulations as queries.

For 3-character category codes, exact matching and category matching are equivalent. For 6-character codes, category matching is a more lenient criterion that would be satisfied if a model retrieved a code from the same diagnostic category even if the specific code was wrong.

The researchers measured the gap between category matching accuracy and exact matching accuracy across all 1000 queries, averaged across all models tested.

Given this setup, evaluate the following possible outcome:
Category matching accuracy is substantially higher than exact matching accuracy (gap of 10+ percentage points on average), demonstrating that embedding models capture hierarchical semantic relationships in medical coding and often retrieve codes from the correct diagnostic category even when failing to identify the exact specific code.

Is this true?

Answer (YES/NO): YES